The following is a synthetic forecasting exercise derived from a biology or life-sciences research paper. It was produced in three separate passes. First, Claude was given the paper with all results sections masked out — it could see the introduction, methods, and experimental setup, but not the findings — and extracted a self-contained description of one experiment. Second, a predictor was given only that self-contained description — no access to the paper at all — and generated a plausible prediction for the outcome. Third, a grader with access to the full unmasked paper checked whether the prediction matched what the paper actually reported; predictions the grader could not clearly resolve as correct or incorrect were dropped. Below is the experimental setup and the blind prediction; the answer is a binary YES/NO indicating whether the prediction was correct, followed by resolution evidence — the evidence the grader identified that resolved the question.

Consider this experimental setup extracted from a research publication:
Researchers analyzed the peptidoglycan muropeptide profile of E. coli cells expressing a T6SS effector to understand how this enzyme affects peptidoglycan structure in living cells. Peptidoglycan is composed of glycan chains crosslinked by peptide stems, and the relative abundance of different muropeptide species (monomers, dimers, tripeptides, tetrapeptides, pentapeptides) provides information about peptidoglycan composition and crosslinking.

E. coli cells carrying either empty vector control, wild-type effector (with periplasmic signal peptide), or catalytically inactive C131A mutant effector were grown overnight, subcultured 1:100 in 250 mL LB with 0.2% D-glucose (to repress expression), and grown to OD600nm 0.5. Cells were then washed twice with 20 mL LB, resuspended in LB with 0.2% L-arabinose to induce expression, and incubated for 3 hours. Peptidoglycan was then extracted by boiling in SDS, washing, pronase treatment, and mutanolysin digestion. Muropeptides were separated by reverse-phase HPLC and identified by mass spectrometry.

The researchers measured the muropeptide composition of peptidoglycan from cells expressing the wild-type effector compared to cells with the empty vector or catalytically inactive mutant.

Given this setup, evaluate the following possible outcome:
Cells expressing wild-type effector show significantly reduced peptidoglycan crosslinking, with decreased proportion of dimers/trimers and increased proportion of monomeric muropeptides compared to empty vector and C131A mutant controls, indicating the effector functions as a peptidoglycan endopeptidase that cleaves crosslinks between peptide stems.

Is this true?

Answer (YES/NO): NO